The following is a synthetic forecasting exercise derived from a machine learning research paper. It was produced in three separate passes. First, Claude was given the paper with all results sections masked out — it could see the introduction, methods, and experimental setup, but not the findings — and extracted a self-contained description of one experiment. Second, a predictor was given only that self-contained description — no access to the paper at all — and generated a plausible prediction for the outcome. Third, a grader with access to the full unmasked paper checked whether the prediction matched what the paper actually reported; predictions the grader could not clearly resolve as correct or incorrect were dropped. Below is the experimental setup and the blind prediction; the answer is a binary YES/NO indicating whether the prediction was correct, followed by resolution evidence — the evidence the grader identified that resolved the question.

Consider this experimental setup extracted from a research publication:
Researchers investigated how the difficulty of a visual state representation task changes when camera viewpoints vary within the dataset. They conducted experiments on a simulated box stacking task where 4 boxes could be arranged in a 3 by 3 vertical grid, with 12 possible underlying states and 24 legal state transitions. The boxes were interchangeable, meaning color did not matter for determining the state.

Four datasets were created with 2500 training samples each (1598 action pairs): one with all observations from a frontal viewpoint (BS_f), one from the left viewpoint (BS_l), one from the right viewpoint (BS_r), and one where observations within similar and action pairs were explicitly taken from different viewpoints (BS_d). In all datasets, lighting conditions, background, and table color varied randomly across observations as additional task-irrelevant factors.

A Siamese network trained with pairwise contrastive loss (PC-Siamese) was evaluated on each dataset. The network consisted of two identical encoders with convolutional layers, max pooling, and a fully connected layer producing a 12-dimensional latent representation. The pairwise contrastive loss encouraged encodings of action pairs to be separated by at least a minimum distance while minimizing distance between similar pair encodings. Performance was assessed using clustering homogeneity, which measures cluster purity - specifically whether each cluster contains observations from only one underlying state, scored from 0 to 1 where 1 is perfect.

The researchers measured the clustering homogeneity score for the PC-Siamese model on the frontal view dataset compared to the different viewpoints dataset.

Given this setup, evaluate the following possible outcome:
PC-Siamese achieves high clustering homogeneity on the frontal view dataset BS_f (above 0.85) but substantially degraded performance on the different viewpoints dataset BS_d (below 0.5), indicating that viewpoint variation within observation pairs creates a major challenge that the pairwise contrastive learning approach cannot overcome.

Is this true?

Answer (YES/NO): NO